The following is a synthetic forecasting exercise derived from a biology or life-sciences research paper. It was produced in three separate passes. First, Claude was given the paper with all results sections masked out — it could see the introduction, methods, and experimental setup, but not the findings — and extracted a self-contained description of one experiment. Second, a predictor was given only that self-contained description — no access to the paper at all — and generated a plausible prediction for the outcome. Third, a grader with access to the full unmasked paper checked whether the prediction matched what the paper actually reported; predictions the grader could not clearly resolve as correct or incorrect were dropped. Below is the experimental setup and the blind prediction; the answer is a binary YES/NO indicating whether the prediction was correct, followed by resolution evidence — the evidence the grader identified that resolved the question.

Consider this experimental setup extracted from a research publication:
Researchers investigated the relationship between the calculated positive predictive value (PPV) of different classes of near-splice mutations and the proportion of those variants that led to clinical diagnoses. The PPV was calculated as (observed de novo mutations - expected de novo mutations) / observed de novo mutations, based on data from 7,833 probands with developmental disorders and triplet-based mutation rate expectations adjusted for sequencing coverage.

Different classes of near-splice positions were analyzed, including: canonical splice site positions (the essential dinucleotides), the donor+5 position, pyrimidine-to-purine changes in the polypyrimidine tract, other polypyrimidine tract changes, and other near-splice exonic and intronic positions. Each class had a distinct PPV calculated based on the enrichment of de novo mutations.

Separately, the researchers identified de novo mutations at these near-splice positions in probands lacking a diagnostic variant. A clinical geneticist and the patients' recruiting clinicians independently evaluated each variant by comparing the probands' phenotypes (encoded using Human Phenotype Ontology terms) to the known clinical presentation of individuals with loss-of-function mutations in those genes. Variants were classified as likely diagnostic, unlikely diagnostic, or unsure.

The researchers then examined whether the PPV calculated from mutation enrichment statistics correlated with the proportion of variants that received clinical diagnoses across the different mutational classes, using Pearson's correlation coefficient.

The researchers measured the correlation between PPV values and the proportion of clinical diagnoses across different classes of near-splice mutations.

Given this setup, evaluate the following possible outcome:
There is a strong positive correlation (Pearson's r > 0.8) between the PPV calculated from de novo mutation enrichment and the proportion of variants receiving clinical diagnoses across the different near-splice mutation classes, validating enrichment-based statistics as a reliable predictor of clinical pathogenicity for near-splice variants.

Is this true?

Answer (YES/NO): YES